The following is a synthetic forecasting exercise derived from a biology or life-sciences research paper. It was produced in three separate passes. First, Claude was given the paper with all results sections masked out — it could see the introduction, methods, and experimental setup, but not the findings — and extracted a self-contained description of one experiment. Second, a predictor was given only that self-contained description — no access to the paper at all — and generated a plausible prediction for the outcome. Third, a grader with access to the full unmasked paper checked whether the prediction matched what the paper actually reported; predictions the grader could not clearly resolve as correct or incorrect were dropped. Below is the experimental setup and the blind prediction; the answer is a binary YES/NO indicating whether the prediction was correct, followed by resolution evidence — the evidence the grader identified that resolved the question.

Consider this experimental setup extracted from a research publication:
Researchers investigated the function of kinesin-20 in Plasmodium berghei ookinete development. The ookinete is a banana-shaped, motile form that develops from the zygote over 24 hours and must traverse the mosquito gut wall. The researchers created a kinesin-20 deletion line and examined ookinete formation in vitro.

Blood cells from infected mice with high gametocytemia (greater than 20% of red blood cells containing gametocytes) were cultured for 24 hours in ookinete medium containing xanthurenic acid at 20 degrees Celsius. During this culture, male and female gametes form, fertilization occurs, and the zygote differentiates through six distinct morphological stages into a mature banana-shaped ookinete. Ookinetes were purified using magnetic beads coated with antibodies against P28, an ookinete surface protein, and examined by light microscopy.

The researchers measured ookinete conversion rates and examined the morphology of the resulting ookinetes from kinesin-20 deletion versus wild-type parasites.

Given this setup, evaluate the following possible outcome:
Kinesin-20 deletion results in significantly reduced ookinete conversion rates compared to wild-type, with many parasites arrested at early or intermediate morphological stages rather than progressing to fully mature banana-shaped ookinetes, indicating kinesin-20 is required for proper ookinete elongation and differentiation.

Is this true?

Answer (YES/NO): YES